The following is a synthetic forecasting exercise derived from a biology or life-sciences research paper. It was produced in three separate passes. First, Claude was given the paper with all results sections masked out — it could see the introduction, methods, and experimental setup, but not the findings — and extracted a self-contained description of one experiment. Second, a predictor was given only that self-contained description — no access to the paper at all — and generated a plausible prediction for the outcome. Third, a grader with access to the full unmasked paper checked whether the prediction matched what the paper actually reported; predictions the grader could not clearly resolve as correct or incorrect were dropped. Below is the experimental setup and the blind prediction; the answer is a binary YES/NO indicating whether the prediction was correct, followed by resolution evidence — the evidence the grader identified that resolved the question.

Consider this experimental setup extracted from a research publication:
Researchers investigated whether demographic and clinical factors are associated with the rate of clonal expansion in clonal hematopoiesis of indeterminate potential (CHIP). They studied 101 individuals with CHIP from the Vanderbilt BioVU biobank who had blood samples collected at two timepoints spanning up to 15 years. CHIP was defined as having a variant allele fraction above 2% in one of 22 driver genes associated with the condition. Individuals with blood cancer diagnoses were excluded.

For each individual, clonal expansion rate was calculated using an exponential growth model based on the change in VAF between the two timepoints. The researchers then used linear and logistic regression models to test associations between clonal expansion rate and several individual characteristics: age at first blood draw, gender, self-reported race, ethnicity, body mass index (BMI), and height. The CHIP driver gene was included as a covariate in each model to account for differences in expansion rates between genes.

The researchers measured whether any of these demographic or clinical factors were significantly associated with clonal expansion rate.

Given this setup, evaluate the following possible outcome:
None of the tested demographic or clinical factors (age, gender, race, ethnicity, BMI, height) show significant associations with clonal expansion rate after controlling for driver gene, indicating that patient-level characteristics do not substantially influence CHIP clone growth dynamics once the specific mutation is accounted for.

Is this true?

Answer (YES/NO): YES